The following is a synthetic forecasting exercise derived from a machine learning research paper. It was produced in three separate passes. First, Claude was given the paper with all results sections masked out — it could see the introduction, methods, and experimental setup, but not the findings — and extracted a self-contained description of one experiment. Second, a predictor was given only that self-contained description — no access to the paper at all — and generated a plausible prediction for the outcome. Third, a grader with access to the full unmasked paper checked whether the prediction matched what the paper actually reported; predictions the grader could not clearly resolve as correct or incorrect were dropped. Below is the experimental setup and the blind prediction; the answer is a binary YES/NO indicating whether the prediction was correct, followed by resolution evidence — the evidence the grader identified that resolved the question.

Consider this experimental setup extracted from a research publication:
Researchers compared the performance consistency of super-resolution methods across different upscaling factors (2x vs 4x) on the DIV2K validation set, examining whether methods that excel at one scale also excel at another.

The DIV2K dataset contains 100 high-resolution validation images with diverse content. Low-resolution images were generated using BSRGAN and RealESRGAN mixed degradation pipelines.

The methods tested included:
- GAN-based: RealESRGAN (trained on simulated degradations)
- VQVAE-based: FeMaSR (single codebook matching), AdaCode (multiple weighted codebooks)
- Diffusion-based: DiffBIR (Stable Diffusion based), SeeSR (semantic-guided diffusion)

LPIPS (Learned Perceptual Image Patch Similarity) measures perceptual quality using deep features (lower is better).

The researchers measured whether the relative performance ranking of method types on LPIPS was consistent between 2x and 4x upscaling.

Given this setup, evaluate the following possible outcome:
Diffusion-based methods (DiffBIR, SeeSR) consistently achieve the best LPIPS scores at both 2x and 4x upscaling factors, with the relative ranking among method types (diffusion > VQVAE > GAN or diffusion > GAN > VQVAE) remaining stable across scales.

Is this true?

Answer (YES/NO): NO